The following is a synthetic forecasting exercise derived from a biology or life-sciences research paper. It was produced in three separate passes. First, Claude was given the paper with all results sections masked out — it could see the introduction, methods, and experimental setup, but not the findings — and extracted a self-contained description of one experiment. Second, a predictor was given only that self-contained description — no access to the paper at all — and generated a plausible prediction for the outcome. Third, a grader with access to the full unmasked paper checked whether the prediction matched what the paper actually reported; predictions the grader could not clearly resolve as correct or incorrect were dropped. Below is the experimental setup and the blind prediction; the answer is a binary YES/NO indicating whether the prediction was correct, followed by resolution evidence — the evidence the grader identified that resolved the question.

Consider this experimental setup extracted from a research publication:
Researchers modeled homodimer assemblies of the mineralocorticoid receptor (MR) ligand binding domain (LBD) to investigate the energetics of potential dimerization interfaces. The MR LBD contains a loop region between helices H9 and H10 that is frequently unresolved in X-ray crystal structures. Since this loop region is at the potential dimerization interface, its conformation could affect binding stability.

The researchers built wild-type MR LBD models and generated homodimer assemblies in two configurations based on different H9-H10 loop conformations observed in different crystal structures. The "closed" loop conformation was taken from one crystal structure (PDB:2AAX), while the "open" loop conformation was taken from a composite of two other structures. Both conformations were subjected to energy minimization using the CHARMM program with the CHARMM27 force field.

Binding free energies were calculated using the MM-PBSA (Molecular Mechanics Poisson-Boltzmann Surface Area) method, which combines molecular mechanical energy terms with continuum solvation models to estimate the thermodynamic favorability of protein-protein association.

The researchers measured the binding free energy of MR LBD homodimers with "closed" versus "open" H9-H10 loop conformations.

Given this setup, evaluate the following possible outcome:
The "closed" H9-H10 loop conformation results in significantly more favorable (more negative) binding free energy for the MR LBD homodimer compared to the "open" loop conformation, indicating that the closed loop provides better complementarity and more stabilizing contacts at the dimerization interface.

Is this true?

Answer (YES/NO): YES